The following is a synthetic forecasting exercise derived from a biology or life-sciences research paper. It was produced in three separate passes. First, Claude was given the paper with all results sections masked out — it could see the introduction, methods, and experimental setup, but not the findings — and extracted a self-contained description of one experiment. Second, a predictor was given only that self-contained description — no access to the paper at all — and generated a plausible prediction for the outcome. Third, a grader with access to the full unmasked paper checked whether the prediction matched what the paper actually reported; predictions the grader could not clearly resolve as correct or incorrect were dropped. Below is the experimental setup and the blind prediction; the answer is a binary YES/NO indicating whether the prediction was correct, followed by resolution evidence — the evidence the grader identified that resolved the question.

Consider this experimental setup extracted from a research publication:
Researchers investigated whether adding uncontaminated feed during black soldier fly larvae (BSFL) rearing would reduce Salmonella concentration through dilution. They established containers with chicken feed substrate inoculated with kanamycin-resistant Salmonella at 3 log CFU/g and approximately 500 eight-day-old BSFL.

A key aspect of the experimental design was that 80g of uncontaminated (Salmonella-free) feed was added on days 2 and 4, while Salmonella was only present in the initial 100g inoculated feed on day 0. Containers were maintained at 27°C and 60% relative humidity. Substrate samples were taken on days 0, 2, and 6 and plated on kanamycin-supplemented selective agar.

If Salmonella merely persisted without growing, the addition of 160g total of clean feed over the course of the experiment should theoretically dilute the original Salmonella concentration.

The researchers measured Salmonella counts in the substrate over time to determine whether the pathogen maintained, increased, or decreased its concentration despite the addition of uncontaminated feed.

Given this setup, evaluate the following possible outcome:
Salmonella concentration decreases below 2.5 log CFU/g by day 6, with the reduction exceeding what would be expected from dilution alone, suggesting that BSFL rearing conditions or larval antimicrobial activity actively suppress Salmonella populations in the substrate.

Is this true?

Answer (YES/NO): NO